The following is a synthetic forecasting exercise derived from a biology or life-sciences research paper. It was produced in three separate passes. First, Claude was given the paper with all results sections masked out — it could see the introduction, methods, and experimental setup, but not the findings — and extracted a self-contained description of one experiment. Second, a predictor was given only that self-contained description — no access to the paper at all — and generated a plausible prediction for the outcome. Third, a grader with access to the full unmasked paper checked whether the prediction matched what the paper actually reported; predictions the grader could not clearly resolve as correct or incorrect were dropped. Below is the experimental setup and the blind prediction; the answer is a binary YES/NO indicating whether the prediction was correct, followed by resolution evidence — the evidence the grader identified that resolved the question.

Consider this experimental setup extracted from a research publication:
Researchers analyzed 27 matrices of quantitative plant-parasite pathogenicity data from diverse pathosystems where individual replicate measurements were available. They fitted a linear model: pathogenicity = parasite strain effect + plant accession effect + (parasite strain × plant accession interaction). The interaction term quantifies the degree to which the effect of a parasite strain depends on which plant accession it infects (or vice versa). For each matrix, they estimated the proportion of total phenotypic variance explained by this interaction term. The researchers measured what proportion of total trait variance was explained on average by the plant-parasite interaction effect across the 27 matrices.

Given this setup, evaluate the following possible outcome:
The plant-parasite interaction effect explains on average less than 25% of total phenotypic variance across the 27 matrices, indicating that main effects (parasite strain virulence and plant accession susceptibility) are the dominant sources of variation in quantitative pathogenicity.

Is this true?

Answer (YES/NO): YES